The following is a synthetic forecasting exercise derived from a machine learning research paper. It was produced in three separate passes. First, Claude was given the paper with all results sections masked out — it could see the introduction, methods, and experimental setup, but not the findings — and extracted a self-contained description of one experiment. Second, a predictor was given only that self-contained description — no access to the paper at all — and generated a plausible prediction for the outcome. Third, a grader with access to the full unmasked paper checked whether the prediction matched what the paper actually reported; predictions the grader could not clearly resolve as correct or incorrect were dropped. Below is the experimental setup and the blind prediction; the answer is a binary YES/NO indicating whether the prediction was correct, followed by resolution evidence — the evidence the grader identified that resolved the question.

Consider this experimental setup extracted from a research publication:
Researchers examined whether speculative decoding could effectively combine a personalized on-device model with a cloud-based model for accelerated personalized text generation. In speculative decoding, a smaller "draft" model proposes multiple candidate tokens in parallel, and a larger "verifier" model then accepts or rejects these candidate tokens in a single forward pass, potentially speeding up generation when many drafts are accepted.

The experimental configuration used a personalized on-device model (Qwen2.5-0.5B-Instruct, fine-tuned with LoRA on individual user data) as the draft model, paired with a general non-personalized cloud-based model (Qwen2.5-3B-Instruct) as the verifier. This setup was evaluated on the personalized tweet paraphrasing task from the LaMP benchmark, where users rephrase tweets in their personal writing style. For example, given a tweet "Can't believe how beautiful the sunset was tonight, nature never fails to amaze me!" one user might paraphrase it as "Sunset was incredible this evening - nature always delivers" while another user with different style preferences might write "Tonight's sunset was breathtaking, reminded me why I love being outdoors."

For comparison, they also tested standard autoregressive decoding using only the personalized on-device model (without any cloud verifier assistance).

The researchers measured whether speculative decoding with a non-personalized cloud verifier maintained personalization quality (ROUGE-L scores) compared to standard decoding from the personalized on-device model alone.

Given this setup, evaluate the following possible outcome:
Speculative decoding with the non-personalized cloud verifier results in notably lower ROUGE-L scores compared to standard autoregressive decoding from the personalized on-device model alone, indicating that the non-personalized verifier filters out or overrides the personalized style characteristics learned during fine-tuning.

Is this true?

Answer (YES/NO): NO